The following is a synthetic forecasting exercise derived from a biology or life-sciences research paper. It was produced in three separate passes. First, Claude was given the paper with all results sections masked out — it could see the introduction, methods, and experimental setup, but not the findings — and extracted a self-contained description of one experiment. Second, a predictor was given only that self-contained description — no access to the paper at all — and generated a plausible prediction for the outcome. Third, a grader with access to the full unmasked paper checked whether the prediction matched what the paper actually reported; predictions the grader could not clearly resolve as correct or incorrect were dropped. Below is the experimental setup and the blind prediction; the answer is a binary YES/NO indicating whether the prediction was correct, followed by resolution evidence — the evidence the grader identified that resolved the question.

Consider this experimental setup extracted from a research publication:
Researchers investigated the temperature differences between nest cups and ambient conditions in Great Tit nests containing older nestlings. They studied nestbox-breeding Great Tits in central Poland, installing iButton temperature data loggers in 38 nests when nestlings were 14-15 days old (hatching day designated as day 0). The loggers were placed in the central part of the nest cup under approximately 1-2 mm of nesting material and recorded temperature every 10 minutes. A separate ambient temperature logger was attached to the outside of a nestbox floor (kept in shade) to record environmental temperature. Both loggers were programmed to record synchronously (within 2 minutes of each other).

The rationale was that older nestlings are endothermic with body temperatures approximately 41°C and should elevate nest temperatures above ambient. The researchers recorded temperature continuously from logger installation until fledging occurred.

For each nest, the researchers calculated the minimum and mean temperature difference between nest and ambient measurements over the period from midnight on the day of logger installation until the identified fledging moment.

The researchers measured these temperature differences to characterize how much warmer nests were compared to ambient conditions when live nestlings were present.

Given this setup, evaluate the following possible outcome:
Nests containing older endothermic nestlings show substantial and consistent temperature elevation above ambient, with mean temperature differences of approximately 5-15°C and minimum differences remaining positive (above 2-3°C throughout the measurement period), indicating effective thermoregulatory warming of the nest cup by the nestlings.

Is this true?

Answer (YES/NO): NO